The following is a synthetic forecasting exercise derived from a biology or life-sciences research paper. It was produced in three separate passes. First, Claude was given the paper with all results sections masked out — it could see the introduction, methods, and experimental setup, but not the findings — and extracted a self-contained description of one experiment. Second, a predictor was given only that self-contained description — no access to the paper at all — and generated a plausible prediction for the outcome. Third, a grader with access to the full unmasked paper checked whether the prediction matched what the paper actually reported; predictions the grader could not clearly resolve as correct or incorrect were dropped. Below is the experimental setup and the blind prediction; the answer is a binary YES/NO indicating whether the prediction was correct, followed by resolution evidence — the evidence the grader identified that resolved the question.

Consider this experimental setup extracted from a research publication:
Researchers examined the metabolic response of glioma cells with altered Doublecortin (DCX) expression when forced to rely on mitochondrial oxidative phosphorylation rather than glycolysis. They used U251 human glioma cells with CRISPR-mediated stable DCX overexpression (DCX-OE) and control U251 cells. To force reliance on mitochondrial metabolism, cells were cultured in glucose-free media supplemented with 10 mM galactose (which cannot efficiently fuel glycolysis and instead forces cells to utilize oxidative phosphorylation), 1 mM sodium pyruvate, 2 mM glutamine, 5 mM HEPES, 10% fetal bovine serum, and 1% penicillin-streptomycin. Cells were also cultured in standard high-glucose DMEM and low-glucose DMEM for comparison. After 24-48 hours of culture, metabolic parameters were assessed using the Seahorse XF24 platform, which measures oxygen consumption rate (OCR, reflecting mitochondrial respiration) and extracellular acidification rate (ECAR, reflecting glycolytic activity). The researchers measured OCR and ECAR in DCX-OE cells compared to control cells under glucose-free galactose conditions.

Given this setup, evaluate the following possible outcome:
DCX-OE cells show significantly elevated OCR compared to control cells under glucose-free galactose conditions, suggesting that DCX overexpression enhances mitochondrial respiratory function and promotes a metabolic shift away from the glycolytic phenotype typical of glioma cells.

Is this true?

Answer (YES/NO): NO